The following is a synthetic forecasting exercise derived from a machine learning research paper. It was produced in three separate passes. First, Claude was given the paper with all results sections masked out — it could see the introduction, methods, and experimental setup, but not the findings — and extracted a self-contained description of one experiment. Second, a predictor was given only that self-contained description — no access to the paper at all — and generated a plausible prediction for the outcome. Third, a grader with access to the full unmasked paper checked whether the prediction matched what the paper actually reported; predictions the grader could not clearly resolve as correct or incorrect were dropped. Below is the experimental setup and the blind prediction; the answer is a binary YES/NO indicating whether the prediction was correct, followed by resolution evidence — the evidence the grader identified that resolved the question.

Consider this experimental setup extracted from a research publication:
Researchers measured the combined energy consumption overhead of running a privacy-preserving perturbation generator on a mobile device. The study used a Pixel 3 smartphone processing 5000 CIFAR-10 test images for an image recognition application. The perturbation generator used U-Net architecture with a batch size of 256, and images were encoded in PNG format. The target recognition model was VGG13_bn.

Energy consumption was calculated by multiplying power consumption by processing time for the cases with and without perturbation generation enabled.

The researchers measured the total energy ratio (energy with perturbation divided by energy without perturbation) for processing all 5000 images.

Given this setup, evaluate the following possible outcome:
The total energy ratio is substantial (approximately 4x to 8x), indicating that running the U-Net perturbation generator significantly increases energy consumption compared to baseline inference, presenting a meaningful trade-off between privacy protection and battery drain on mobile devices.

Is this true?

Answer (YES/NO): NO